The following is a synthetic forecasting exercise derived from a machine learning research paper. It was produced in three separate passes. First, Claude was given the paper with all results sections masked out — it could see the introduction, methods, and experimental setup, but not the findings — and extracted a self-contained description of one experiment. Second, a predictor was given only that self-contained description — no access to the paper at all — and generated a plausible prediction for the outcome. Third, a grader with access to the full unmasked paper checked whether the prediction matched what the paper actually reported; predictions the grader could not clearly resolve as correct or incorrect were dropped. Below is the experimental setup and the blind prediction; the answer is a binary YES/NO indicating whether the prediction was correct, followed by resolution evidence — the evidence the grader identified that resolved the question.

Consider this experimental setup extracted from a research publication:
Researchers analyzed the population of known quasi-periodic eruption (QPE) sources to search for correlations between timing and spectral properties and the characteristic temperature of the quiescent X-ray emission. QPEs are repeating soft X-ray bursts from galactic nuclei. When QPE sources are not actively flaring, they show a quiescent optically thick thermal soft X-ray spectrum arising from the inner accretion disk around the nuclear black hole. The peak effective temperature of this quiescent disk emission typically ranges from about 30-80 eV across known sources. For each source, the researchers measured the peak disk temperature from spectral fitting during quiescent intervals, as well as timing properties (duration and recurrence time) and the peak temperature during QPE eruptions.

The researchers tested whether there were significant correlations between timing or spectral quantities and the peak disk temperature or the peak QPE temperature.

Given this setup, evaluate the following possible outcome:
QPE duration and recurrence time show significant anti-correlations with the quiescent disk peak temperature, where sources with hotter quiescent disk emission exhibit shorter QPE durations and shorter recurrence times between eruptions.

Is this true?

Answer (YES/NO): NO